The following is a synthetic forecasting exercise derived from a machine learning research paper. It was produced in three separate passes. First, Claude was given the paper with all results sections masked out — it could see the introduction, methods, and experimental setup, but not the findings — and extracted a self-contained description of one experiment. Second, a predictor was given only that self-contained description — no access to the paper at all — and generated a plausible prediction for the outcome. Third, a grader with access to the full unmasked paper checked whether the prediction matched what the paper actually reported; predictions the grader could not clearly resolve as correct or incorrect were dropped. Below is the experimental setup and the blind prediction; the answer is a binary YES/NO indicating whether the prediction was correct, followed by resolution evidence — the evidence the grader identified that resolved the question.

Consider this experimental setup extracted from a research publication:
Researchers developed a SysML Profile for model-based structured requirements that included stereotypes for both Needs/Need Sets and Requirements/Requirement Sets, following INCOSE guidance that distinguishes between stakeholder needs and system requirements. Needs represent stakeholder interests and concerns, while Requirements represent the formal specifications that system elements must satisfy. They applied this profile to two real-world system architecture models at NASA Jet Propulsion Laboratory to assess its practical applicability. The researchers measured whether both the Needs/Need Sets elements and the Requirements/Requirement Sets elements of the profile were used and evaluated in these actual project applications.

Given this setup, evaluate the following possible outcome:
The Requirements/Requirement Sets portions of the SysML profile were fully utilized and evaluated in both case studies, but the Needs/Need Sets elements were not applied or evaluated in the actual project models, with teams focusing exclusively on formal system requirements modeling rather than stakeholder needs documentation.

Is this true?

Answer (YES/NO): YES